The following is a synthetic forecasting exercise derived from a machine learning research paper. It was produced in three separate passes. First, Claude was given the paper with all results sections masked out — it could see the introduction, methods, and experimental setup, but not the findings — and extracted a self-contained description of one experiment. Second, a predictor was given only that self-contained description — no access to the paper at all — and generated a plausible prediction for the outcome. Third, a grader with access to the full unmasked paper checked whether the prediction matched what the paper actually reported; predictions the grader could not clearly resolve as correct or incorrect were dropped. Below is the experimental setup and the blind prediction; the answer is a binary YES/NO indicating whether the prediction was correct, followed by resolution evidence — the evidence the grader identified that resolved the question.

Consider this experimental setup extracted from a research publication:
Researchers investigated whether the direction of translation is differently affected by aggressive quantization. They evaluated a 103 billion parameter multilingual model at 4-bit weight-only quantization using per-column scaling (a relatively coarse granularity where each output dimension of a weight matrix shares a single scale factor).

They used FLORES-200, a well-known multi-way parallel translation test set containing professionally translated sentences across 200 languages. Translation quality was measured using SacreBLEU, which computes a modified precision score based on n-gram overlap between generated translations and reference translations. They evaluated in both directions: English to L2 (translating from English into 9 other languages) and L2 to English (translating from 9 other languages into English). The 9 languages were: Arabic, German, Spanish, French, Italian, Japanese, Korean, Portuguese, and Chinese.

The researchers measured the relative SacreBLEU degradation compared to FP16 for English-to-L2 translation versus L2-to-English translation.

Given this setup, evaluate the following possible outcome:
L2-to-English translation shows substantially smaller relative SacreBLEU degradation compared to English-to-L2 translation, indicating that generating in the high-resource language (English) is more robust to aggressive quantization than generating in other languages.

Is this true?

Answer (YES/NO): NO